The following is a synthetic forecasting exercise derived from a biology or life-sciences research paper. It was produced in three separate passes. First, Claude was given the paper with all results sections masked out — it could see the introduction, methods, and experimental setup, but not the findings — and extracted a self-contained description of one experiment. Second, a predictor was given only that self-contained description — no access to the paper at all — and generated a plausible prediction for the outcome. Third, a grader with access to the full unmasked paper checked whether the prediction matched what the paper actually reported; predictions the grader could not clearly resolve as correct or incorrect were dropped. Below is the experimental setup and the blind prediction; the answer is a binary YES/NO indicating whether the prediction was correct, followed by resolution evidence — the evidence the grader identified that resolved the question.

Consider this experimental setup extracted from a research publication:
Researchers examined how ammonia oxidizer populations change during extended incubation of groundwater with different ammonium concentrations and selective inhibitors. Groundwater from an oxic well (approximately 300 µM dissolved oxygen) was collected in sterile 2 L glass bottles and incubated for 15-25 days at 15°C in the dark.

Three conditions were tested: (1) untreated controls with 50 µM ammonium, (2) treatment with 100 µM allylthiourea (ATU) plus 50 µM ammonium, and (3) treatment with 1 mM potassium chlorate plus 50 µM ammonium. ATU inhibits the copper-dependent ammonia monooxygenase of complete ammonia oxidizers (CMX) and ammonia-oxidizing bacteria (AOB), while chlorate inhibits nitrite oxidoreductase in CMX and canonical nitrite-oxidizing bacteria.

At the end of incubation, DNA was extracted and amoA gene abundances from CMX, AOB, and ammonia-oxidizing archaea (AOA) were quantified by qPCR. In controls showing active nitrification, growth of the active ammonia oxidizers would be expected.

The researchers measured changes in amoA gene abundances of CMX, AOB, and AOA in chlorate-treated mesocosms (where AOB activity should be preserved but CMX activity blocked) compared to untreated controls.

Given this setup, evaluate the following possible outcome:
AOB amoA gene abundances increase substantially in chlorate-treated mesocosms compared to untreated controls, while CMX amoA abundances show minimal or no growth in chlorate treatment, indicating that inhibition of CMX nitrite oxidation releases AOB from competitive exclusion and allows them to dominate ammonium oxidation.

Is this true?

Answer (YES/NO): NO